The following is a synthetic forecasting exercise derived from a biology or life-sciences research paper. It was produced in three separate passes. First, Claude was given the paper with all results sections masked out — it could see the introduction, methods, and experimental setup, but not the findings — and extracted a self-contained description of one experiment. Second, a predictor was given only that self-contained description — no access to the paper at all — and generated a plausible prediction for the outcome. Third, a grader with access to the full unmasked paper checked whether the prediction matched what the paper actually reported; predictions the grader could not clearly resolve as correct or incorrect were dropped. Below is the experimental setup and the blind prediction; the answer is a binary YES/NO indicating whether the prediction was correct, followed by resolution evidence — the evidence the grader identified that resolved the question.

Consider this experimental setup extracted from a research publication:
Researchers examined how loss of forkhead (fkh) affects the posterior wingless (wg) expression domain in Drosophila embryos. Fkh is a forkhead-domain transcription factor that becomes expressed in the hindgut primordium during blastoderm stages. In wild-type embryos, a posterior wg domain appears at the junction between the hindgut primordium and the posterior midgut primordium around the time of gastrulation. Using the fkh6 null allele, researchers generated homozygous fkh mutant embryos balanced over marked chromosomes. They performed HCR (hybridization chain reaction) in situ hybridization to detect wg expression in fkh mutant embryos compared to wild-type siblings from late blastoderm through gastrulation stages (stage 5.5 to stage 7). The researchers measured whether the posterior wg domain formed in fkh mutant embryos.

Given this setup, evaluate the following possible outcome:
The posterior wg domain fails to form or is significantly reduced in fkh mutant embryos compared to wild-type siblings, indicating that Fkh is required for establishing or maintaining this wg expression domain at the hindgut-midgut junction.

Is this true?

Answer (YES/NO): YES